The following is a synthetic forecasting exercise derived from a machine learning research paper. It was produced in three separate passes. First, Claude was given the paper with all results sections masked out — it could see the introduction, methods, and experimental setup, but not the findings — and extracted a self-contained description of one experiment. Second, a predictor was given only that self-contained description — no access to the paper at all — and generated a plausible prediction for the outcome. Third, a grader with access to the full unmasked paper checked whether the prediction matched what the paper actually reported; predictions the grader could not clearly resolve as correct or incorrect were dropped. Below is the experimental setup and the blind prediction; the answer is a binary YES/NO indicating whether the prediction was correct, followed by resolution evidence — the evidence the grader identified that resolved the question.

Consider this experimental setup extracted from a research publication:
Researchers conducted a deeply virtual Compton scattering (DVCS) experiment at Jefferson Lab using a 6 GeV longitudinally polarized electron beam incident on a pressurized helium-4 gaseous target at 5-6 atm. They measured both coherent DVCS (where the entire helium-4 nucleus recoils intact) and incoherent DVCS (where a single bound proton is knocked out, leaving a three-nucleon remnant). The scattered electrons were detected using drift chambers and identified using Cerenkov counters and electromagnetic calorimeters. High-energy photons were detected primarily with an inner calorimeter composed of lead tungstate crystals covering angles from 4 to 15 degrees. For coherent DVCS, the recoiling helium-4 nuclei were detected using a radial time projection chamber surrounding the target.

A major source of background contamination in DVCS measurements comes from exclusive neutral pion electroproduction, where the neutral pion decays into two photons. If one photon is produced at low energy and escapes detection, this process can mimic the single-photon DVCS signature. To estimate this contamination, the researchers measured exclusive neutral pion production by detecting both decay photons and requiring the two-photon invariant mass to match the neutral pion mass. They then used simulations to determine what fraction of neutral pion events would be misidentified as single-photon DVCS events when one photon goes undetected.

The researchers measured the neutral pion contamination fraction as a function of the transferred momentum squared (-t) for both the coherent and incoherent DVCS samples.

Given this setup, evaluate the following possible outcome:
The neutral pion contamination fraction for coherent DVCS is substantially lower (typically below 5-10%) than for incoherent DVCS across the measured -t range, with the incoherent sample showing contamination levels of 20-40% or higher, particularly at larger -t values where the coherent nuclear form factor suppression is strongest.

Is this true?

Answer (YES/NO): NO